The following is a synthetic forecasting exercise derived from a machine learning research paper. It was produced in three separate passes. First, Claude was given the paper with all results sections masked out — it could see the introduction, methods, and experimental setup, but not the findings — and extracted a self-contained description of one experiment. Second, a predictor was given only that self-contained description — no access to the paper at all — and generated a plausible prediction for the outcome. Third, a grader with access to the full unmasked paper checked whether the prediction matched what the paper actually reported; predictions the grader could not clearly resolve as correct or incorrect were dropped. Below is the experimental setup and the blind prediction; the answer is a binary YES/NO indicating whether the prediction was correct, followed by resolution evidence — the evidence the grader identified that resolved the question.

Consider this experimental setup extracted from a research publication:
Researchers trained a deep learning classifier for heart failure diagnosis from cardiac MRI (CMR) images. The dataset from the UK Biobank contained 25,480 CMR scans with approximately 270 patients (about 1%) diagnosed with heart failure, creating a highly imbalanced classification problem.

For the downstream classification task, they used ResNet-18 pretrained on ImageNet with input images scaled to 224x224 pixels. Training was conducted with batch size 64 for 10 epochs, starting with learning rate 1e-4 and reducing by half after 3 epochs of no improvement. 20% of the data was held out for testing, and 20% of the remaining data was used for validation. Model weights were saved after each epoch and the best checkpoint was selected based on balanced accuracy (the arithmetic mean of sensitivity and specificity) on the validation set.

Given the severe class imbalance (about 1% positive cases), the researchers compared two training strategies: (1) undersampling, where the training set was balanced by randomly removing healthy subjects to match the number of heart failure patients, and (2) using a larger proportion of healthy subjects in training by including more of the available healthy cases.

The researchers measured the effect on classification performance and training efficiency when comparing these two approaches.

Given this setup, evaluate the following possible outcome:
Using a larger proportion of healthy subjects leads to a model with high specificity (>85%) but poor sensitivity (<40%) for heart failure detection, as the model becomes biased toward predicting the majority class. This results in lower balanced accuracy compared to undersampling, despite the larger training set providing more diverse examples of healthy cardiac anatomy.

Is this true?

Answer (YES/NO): NO